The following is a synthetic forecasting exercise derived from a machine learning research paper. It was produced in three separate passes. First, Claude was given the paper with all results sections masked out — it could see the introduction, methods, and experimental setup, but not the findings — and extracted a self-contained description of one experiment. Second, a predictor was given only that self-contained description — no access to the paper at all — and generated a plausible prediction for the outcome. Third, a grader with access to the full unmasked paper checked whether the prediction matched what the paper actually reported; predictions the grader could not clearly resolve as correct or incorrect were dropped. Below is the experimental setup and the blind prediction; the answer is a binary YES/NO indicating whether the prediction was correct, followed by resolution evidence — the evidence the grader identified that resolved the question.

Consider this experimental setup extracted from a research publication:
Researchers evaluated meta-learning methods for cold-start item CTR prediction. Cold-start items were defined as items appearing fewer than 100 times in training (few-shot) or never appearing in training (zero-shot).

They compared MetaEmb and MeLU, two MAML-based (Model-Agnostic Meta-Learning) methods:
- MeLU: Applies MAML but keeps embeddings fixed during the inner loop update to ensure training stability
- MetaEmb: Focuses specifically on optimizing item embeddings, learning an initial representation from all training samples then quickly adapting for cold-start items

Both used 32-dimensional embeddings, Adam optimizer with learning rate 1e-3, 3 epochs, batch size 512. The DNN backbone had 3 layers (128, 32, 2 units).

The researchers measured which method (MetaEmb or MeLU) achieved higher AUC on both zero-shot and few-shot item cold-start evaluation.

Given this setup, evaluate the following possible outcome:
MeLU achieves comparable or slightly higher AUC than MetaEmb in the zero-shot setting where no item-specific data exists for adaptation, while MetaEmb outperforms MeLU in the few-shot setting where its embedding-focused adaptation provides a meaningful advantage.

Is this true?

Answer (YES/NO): NO